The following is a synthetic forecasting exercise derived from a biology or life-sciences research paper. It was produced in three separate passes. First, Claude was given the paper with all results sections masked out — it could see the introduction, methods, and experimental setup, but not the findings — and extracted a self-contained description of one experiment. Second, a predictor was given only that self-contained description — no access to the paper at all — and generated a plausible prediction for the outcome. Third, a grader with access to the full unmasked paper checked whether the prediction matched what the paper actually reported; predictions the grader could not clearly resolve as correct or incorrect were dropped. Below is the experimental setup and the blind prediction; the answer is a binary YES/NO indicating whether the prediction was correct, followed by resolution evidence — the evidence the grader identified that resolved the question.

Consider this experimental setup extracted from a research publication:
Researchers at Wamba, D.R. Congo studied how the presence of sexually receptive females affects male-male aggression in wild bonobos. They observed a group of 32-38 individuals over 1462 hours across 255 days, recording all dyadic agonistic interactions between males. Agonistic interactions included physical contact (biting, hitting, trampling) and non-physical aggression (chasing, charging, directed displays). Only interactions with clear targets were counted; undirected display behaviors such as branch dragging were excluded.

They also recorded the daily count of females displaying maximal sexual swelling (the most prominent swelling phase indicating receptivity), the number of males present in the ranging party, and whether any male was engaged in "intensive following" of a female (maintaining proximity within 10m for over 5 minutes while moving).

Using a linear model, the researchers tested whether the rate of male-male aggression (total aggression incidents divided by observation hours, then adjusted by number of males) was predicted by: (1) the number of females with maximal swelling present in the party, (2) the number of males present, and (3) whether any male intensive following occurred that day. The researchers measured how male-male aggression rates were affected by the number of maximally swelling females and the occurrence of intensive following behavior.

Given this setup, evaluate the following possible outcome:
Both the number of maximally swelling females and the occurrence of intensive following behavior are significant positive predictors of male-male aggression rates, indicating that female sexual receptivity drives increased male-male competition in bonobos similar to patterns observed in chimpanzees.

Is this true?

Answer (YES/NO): NO